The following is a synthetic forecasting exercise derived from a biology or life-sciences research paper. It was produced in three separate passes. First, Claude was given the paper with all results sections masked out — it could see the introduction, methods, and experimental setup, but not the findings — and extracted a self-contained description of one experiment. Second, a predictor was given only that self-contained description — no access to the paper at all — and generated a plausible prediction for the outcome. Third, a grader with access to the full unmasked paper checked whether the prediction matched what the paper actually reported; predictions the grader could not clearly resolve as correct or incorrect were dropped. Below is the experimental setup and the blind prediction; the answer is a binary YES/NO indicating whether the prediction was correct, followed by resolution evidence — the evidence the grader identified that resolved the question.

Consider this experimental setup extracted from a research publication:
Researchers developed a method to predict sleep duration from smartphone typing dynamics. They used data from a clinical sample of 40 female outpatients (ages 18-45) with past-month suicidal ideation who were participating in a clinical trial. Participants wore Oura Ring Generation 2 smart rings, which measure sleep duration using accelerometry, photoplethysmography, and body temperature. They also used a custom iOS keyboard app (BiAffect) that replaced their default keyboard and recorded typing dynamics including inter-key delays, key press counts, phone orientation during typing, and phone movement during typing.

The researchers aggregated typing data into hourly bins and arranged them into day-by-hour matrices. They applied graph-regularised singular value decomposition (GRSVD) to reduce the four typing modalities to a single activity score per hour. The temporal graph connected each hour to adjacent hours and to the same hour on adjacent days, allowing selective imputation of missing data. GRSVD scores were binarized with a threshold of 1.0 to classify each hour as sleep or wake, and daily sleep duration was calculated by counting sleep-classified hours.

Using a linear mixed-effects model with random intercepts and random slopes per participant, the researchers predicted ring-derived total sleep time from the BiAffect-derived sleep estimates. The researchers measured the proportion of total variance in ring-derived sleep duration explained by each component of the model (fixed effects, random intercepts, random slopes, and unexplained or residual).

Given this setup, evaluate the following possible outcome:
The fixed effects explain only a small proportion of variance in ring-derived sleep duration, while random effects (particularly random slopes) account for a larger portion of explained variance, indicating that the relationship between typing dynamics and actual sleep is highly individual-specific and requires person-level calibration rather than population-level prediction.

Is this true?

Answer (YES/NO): NO